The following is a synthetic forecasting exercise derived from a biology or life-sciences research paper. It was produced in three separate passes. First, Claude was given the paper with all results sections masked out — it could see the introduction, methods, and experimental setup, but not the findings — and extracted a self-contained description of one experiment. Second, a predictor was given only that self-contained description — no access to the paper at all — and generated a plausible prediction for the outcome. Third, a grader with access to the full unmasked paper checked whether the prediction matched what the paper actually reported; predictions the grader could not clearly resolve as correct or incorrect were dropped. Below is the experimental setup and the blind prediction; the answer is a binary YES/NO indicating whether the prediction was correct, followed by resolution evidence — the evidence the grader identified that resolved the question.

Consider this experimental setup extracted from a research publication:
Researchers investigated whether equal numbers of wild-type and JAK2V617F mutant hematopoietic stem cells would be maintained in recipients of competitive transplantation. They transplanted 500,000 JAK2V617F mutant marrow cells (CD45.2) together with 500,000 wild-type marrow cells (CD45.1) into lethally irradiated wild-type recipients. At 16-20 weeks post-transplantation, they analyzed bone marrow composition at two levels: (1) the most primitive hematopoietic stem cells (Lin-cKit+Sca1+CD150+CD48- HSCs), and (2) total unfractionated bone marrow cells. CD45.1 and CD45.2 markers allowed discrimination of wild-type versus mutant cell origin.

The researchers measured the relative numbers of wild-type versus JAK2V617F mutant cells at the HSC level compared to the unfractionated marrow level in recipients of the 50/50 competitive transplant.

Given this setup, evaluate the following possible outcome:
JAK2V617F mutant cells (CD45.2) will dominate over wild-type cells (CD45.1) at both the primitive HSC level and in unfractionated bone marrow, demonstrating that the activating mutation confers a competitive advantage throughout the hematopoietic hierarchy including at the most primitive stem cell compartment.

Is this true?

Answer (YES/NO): NO